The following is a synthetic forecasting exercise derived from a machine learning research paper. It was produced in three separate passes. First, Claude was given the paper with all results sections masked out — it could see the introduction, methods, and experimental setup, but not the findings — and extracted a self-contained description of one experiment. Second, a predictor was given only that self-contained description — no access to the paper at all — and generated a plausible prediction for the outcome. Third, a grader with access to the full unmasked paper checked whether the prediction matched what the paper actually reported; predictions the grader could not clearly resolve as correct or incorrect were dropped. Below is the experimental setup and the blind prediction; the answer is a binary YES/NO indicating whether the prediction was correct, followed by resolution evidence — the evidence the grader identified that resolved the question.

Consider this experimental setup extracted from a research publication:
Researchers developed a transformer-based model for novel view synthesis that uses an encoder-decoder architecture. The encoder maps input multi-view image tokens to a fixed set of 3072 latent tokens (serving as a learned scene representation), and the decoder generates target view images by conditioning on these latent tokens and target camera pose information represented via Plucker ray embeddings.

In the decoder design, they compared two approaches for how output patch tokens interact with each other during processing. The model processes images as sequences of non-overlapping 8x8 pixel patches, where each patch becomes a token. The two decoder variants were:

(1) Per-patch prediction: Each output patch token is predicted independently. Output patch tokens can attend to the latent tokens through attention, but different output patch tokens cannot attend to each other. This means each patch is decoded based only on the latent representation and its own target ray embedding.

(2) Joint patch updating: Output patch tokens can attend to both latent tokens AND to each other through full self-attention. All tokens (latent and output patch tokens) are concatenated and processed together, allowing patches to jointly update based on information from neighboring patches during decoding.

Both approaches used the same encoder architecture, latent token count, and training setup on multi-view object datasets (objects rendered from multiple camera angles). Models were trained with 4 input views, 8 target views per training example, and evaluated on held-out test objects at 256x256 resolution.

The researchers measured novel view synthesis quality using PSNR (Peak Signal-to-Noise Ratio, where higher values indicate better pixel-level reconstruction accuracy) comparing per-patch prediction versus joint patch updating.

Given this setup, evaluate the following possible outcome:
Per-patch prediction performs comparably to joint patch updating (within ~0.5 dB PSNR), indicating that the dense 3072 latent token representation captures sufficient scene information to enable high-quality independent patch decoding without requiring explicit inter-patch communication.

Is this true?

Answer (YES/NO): NO